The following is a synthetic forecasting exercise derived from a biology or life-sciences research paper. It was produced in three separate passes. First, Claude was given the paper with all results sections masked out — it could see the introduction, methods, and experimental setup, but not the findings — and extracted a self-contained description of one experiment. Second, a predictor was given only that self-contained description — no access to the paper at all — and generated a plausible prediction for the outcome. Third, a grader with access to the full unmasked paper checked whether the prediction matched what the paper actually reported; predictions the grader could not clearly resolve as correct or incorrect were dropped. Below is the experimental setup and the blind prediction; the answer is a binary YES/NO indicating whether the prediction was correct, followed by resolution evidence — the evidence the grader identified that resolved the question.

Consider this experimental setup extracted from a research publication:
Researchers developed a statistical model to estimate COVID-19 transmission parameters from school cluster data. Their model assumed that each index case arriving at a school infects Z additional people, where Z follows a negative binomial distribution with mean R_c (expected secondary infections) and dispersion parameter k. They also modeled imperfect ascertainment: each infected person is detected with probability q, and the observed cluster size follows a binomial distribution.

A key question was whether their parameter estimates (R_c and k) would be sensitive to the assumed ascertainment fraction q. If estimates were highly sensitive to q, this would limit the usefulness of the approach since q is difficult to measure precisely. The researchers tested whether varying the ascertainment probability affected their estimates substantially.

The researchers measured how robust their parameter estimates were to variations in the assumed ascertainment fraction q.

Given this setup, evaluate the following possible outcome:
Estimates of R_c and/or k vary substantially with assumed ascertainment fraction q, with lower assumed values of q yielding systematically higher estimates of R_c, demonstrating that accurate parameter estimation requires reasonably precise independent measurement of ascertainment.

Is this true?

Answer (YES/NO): NO